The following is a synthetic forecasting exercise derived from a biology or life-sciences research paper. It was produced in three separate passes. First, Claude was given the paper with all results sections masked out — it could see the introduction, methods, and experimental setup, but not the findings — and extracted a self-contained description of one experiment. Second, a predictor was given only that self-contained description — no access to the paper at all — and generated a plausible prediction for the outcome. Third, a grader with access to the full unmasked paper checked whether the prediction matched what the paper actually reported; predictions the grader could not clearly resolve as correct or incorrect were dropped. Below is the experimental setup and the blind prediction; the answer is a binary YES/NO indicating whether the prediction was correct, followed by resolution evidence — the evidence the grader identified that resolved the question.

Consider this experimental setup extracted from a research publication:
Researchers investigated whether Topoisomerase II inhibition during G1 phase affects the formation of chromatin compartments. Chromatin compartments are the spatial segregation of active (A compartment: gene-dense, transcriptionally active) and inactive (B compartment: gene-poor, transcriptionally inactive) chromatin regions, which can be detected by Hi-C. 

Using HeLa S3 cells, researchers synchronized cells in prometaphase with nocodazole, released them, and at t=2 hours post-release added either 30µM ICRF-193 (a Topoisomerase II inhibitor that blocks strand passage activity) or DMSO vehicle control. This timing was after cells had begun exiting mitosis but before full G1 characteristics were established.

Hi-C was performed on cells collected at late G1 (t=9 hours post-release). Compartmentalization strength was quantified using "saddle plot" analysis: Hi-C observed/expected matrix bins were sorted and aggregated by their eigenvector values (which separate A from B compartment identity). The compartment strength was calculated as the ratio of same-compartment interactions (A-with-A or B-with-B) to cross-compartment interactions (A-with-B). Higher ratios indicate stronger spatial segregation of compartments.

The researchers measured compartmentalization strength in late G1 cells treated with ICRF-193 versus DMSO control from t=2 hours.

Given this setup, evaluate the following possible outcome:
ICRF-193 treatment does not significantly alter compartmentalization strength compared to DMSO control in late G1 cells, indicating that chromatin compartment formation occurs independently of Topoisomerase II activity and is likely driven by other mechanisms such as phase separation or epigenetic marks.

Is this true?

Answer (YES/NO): NO